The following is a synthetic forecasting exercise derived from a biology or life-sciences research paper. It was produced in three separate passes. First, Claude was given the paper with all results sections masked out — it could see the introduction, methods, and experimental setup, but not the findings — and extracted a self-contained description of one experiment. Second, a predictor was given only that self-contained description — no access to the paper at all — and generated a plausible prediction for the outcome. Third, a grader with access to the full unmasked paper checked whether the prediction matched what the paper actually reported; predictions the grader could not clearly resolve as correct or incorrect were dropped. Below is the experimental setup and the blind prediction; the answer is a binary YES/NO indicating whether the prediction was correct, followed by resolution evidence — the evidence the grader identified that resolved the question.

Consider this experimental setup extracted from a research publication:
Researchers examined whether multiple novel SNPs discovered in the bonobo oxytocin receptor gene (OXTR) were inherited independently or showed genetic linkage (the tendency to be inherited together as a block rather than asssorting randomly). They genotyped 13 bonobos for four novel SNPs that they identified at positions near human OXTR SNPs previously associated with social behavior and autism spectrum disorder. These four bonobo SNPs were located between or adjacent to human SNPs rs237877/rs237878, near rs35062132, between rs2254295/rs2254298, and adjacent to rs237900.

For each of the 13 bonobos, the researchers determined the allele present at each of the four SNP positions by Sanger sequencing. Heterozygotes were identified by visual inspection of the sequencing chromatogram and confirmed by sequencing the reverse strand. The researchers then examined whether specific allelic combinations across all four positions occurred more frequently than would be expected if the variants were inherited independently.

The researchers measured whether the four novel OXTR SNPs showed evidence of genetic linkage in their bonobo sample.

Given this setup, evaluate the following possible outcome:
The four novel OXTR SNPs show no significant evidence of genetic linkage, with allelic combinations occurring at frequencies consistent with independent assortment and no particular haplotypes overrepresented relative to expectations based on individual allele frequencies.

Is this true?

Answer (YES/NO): NO